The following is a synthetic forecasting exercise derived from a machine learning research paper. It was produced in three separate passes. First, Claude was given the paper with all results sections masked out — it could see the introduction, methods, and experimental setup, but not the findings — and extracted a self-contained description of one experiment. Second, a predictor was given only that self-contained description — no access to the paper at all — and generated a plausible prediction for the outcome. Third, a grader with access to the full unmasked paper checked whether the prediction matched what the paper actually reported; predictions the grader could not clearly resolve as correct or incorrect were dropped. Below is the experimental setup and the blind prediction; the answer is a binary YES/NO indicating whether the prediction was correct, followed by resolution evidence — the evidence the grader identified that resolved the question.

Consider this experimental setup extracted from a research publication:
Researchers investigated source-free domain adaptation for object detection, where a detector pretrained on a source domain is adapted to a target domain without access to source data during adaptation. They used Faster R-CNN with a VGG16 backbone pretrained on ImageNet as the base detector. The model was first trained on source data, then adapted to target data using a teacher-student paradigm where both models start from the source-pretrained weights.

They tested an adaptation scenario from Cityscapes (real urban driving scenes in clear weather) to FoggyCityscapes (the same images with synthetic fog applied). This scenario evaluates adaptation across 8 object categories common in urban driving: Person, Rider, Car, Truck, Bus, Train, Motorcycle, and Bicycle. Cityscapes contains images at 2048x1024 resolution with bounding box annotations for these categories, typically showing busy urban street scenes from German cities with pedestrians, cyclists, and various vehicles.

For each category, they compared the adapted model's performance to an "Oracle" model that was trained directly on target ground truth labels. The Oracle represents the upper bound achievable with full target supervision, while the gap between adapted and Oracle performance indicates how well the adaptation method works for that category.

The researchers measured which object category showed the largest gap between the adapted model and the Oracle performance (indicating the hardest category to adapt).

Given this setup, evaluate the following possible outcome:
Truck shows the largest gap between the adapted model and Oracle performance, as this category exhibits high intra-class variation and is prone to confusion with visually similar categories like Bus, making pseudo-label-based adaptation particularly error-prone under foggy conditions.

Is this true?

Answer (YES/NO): NO